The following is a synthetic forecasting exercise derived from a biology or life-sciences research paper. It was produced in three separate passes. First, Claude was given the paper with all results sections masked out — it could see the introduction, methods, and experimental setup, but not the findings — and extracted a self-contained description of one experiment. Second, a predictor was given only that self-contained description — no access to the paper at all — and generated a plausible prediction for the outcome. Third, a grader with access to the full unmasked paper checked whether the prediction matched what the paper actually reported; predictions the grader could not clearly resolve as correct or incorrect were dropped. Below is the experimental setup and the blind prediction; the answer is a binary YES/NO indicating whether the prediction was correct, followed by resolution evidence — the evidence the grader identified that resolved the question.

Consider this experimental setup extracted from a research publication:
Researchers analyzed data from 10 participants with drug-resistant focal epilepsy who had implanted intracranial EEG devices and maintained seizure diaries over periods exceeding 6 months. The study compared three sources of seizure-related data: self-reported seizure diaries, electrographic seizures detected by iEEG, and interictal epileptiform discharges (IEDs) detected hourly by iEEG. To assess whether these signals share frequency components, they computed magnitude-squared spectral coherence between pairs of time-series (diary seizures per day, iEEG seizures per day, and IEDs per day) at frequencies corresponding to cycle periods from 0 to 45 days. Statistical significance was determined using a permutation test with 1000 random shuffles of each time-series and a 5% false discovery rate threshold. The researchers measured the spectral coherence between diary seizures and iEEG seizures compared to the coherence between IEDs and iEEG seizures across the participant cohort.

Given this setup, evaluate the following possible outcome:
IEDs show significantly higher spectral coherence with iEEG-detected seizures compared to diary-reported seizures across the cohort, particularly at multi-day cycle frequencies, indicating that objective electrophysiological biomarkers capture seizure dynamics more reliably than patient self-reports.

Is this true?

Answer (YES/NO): NO